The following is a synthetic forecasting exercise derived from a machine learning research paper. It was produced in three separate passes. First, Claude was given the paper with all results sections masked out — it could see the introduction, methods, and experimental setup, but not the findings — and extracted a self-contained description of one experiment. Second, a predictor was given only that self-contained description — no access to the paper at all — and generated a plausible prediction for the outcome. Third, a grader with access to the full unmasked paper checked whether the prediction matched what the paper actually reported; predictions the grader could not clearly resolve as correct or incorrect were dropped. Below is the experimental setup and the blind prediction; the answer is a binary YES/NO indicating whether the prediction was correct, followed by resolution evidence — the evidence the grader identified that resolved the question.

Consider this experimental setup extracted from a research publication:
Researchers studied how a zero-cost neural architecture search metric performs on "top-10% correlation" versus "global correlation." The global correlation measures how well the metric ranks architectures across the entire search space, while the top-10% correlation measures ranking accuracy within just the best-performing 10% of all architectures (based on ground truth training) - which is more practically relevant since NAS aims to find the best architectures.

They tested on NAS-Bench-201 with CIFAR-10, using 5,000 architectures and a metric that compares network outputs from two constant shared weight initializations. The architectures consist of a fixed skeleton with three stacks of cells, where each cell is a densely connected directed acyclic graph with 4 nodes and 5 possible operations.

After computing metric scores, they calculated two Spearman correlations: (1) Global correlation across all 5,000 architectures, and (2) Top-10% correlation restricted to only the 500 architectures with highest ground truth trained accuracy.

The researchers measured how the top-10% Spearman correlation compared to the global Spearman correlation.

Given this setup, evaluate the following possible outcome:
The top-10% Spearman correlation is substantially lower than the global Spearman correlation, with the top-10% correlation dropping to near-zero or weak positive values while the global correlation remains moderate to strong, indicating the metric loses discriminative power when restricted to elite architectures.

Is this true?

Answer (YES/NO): NO